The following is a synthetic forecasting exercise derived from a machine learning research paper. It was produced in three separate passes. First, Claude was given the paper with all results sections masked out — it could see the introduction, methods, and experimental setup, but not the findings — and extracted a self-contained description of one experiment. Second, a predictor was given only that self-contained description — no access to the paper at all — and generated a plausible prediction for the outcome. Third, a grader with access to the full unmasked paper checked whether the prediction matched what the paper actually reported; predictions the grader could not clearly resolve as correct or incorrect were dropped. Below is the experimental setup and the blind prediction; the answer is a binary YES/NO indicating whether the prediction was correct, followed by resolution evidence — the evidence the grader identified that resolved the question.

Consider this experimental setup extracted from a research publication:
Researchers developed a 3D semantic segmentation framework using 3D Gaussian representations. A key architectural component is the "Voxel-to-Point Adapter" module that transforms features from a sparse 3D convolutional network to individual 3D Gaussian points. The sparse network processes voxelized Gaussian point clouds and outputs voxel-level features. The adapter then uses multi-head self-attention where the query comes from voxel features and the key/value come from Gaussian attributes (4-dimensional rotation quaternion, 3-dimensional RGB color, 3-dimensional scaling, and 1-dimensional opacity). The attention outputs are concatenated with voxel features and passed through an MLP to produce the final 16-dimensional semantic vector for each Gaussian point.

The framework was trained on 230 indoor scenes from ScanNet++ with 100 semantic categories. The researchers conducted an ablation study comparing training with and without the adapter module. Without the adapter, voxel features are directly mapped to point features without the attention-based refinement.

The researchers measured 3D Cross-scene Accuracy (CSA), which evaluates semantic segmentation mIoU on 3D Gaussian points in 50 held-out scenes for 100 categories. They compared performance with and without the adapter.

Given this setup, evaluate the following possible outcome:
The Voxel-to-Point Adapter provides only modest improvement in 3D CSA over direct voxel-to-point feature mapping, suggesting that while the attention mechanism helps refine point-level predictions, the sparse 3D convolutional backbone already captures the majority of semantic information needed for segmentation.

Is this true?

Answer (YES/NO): YES